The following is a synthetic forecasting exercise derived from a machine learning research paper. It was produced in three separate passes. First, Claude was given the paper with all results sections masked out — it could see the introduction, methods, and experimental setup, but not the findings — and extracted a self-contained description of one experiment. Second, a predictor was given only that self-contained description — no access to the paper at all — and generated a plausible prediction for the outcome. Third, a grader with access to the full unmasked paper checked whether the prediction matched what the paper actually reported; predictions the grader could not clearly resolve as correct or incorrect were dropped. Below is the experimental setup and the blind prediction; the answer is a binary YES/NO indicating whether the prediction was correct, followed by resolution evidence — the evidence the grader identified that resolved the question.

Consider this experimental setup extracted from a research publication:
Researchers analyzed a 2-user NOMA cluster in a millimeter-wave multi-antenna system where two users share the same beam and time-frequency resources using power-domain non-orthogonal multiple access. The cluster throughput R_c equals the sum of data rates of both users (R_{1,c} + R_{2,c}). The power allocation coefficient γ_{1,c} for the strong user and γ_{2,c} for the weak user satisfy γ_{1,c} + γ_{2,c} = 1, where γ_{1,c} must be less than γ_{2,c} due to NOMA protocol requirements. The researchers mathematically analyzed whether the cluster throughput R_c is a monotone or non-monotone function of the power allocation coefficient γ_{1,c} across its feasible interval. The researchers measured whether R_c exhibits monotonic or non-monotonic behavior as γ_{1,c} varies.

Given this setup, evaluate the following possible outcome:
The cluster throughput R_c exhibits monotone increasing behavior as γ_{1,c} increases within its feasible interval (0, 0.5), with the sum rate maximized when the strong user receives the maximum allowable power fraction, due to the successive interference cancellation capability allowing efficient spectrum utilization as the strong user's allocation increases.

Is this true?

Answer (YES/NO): NO